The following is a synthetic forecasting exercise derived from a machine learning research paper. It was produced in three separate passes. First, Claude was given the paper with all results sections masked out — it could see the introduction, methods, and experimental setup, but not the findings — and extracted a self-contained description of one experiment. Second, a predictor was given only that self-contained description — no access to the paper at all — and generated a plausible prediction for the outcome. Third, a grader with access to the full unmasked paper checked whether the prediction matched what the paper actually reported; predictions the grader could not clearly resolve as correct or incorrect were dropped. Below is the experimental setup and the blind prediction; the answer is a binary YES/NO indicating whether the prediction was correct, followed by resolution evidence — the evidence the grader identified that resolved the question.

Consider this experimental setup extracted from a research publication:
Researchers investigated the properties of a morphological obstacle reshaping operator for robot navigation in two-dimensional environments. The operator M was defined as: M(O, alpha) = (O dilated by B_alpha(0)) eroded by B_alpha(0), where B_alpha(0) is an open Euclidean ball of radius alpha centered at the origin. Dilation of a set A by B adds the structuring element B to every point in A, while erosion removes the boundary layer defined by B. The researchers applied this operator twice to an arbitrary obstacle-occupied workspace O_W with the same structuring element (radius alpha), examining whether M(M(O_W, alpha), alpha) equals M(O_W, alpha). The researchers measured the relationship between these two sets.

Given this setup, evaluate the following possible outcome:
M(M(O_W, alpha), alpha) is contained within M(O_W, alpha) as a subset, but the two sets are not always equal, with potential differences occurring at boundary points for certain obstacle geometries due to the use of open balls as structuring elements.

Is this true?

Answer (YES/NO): NO